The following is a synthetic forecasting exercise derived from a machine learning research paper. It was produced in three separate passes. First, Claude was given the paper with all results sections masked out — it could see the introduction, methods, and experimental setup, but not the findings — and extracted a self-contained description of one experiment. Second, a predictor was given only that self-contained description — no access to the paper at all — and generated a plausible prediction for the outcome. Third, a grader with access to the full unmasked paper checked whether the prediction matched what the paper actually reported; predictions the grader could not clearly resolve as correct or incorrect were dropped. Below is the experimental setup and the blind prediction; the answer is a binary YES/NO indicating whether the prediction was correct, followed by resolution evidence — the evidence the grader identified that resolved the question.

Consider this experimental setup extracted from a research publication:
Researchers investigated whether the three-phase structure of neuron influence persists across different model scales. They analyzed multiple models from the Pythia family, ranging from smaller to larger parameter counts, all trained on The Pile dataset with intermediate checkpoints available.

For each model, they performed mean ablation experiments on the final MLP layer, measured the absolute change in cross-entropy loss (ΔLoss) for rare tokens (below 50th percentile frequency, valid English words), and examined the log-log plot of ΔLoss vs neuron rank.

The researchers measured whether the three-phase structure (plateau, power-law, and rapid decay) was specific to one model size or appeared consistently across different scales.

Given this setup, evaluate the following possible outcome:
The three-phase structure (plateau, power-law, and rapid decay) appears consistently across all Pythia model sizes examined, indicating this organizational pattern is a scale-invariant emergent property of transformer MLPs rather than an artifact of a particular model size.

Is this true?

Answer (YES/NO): YES